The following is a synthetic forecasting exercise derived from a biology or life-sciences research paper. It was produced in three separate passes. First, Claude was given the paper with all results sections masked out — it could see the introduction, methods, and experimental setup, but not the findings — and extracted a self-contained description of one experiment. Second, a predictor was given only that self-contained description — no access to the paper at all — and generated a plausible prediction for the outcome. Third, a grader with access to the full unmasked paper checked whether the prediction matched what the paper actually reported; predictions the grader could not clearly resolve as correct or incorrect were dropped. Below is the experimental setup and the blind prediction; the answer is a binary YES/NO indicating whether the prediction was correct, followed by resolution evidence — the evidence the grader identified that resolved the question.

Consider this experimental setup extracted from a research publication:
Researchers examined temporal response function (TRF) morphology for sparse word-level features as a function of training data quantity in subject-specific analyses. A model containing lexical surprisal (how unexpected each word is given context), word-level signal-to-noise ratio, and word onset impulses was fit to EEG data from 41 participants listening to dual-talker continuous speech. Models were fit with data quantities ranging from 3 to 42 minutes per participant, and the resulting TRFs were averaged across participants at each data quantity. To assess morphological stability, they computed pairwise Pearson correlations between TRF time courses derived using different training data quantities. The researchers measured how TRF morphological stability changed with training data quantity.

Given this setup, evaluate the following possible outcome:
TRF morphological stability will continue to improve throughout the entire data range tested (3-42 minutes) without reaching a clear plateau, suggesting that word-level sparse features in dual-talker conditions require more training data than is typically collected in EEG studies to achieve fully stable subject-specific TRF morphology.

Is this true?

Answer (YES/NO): NO